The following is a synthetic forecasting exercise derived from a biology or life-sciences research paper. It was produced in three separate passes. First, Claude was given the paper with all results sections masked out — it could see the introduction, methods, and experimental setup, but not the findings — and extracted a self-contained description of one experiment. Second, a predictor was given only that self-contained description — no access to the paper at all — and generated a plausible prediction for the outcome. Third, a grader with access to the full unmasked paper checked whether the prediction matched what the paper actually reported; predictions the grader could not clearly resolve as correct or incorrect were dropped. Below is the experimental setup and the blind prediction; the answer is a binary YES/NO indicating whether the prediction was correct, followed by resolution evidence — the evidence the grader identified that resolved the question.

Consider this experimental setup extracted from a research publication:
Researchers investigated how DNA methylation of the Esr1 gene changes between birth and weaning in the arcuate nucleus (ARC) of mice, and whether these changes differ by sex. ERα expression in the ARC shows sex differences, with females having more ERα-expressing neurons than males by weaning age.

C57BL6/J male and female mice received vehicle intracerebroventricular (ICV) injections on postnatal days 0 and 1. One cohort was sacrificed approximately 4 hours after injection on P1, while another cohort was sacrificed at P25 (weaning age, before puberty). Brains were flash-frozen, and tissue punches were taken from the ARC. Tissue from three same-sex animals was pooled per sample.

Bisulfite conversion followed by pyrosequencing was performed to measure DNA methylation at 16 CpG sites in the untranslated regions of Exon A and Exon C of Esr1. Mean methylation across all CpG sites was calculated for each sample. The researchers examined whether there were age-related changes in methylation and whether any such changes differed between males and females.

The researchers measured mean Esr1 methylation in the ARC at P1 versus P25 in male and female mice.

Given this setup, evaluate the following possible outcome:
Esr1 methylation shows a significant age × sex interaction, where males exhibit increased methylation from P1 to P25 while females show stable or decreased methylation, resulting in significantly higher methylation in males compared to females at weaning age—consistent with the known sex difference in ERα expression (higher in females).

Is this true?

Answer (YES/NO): NO